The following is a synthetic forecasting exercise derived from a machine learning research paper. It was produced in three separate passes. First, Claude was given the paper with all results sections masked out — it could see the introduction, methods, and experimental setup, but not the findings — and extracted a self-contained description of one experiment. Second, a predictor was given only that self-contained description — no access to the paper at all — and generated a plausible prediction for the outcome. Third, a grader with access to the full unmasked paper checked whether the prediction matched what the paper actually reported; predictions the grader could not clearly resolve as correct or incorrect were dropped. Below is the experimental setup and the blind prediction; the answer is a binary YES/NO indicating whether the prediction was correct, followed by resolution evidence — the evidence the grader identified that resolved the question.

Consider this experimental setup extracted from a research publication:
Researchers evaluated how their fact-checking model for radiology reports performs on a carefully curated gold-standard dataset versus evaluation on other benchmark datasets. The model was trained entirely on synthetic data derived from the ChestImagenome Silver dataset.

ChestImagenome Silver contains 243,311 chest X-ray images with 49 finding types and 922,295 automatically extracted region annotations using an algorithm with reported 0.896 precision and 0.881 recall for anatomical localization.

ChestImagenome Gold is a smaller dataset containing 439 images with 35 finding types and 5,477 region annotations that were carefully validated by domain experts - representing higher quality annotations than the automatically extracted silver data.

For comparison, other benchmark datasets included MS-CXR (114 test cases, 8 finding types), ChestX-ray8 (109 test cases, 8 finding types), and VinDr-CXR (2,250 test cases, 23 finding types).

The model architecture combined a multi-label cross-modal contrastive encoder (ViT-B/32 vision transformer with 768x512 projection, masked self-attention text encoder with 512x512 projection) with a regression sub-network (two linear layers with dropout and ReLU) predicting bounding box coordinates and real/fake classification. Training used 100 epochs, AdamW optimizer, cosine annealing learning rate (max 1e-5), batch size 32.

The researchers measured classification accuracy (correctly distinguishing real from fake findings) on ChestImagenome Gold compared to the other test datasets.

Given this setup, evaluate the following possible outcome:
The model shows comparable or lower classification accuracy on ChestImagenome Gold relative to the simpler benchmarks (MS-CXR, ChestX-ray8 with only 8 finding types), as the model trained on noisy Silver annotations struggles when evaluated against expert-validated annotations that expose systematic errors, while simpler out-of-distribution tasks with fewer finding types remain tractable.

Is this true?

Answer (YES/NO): YES